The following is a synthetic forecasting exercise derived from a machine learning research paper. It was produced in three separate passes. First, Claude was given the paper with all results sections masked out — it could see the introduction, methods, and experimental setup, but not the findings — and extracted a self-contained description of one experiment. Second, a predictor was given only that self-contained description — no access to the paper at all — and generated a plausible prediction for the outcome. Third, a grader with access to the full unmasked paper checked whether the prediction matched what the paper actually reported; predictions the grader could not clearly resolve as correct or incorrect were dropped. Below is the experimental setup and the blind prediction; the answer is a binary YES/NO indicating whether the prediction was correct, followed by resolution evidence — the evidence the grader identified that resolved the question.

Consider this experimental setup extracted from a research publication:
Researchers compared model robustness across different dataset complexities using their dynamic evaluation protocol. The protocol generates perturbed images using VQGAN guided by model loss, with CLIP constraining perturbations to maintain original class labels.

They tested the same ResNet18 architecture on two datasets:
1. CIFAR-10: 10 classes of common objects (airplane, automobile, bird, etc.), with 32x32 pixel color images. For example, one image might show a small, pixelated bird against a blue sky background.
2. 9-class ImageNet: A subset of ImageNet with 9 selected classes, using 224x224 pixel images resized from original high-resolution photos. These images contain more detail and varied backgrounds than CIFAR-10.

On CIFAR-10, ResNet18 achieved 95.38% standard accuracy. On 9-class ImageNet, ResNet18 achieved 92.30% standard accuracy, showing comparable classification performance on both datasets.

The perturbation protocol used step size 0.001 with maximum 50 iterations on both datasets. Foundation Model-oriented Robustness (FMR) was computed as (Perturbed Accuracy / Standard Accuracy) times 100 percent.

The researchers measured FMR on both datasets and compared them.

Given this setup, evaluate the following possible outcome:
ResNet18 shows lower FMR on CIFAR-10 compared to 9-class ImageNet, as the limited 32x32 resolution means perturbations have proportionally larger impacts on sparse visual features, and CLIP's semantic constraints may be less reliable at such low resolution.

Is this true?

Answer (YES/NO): NO